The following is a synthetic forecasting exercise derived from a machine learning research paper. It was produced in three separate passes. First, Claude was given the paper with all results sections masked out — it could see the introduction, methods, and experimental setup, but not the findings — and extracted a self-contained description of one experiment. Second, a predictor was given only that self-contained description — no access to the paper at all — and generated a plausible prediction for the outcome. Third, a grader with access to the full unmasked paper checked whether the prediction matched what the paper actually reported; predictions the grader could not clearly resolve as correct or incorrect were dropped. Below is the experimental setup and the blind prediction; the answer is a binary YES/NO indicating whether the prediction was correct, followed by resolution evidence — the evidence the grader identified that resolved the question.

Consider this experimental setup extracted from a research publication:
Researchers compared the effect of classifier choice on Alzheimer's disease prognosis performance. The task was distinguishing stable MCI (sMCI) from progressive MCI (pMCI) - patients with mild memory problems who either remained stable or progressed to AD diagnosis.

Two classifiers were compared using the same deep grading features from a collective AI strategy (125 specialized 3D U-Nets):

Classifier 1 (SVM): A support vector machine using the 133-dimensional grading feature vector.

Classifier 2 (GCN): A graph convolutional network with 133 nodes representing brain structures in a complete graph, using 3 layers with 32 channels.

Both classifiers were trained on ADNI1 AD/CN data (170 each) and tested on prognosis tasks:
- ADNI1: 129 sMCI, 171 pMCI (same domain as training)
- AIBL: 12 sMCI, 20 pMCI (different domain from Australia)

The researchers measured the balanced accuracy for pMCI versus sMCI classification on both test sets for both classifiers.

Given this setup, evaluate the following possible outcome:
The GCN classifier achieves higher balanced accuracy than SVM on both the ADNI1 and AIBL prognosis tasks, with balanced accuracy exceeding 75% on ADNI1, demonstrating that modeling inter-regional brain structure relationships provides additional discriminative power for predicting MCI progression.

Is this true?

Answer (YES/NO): NO